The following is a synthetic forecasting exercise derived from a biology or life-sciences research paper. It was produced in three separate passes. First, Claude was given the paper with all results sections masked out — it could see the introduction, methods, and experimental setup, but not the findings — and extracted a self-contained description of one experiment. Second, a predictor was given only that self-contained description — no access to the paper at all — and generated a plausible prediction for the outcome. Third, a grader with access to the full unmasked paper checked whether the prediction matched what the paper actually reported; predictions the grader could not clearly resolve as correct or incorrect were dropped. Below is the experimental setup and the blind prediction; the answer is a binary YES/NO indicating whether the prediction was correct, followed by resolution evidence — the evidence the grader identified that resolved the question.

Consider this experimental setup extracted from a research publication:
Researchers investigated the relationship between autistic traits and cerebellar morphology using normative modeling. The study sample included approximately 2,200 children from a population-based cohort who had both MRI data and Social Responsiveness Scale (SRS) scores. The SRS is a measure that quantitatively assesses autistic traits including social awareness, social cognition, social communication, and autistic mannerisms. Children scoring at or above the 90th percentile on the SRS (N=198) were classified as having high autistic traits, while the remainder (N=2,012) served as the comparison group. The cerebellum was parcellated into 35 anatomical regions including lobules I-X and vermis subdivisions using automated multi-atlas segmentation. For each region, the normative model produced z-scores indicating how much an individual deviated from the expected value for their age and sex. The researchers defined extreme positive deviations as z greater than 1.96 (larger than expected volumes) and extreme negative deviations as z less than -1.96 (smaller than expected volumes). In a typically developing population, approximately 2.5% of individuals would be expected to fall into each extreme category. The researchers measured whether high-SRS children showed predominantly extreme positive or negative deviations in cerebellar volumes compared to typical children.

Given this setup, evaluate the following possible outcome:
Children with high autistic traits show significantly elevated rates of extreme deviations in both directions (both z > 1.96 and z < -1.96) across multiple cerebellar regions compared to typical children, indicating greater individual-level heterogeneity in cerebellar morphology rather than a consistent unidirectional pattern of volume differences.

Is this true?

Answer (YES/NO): NO